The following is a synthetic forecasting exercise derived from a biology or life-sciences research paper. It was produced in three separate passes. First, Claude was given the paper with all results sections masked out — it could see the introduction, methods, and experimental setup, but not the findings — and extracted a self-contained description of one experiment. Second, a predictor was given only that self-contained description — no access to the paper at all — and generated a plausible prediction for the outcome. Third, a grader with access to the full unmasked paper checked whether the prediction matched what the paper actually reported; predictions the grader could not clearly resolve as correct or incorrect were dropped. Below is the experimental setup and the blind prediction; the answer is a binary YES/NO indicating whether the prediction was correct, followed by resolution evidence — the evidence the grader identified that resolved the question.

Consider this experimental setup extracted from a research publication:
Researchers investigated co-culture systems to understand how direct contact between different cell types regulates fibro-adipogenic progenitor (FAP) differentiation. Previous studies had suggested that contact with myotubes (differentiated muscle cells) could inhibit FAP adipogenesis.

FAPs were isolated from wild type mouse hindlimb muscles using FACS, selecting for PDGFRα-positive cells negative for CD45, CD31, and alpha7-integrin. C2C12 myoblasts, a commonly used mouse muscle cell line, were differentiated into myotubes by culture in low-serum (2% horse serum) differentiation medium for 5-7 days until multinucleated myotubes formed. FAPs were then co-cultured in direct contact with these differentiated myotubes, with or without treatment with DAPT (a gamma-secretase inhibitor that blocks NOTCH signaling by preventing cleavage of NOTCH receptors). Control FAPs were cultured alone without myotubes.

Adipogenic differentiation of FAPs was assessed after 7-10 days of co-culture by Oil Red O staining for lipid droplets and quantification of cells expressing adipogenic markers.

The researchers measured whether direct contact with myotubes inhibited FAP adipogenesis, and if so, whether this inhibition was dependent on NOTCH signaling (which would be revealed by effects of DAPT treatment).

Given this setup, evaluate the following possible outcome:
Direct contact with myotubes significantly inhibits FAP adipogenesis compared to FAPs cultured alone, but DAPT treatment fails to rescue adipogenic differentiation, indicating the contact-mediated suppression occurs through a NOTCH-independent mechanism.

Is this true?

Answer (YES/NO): NO